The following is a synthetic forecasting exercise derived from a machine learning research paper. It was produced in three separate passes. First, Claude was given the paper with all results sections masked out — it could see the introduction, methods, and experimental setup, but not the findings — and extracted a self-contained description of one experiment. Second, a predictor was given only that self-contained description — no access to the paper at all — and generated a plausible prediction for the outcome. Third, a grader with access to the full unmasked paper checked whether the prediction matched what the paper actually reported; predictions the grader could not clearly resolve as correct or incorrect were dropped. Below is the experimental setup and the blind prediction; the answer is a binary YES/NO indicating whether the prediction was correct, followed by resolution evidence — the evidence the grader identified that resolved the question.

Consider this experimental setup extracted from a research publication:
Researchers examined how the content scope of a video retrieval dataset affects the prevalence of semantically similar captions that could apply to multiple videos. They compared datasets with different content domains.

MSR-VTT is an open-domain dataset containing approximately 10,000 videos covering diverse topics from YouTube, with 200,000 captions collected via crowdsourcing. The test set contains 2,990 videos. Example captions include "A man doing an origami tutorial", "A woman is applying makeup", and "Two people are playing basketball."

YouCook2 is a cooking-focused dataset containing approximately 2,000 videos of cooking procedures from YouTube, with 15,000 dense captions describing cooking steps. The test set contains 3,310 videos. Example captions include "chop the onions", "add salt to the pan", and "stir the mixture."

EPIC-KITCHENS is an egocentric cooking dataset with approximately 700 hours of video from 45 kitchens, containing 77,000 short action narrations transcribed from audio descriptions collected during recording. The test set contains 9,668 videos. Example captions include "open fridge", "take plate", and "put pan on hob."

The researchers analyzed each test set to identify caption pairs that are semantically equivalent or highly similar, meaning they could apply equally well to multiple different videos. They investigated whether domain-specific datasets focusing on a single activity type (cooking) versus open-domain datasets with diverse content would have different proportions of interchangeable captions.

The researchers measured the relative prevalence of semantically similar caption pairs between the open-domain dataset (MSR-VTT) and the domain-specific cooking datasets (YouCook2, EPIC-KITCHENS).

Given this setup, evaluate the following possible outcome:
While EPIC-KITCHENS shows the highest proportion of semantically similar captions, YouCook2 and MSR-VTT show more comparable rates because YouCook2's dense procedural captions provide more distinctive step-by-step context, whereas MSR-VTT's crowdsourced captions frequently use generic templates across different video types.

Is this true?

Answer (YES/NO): YES